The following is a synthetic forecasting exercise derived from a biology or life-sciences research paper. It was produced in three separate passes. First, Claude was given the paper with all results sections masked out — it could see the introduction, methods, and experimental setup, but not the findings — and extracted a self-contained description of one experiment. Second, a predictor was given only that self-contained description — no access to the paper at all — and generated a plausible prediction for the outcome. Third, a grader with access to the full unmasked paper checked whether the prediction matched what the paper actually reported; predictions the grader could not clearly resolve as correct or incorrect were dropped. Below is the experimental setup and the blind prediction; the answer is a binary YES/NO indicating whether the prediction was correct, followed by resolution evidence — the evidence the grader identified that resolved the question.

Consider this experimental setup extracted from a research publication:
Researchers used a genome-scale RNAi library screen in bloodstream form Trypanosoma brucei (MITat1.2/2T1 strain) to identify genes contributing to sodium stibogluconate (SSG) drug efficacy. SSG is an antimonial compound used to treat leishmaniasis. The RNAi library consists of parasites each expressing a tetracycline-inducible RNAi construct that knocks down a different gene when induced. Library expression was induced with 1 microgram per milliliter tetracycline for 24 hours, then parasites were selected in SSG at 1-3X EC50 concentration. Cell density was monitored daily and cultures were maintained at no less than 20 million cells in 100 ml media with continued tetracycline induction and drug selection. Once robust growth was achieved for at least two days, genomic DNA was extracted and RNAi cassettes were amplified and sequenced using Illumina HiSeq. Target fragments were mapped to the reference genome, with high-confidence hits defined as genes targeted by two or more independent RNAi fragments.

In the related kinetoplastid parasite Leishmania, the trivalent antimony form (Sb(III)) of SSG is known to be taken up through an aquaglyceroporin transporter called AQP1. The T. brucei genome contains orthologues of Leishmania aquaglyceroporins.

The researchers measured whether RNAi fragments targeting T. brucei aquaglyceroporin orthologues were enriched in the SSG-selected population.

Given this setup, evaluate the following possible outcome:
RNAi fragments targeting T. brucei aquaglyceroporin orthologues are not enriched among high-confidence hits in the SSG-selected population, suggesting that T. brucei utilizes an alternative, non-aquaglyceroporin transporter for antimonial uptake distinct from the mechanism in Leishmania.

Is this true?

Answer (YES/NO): NO